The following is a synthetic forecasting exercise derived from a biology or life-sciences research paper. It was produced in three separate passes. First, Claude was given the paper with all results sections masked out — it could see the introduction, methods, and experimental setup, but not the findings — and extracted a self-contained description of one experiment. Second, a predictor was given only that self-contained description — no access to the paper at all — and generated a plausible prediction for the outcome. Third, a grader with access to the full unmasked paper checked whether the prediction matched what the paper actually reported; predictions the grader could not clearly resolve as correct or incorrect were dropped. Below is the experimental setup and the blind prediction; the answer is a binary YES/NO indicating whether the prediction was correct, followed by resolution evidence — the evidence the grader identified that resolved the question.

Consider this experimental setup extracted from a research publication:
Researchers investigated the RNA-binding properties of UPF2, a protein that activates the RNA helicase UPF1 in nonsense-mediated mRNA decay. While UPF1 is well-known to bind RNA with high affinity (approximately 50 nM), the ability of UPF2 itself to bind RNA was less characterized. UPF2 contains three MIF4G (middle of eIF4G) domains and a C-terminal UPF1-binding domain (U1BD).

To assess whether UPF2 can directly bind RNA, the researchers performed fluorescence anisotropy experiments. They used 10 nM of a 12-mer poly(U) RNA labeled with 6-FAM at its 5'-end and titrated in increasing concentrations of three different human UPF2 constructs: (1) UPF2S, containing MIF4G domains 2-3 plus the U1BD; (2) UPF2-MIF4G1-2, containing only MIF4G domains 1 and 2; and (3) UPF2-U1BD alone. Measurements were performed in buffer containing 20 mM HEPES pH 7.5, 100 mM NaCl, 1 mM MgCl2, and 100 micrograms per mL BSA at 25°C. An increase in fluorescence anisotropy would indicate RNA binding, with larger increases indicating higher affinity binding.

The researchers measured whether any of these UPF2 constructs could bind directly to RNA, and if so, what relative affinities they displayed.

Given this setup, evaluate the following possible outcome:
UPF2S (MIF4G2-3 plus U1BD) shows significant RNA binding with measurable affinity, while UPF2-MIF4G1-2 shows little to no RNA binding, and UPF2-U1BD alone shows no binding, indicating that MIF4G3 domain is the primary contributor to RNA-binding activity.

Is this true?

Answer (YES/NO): NO